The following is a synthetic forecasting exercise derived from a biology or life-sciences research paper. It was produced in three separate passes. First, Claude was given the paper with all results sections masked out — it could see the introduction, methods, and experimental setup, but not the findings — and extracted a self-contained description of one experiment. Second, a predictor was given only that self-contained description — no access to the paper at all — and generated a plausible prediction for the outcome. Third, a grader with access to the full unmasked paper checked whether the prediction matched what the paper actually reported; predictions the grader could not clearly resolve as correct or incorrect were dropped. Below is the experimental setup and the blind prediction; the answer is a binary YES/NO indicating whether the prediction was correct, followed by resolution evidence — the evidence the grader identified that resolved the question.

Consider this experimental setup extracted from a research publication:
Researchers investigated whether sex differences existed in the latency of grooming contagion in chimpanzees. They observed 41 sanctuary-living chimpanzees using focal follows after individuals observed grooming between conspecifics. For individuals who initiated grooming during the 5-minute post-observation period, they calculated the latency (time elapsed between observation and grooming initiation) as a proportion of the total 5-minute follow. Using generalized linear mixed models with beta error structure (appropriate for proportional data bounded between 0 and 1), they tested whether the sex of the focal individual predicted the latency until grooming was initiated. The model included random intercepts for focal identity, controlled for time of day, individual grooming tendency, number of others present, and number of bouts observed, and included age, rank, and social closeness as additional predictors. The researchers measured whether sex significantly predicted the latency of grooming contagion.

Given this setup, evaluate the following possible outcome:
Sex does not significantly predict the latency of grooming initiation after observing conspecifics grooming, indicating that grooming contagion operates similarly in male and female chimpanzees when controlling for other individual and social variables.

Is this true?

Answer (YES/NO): YES